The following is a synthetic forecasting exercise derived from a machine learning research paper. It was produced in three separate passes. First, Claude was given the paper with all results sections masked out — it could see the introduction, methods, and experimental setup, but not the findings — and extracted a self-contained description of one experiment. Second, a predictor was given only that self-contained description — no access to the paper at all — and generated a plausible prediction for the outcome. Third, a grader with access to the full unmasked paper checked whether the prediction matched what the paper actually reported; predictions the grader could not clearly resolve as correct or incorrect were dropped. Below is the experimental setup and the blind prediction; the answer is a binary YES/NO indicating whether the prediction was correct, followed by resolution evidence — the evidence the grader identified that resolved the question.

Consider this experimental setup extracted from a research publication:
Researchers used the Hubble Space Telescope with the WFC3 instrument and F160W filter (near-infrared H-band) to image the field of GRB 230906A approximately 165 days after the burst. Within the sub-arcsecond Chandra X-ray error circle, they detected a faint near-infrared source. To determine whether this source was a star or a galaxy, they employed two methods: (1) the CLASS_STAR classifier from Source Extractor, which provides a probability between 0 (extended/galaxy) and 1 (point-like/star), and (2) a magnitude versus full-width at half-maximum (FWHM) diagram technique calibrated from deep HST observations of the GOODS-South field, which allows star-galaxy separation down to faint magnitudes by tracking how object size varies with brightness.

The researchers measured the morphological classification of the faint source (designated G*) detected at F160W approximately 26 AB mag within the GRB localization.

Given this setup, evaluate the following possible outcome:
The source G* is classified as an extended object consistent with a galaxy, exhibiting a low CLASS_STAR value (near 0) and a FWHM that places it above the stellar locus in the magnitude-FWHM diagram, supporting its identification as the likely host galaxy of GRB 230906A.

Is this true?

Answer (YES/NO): NO